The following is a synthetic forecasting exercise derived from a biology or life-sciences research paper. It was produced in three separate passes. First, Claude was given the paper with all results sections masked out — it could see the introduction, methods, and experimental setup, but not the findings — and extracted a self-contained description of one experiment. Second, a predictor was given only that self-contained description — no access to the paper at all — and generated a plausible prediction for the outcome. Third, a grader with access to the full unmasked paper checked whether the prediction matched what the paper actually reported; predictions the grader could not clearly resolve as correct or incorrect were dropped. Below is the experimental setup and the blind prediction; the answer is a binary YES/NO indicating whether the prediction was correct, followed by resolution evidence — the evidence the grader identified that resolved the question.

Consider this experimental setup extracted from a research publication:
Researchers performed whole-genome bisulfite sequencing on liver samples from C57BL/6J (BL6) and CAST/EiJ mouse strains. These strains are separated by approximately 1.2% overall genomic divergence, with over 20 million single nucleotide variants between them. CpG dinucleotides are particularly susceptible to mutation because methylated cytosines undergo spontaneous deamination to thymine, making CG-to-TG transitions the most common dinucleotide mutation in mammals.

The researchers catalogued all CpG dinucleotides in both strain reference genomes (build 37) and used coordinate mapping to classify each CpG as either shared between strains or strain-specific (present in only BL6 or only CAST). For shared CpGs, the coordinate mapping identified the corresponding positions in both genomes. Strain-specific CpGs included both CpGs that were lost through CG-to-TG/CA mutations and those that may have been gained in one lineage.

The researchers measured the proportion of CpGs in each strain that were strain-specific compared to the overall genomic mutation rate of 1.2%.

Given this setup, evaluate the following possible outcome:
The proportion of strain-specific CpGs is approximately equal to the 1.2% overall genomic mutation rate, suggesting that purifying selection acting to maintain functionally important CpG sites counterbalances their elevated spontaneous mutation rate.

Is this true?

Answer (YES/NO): NO